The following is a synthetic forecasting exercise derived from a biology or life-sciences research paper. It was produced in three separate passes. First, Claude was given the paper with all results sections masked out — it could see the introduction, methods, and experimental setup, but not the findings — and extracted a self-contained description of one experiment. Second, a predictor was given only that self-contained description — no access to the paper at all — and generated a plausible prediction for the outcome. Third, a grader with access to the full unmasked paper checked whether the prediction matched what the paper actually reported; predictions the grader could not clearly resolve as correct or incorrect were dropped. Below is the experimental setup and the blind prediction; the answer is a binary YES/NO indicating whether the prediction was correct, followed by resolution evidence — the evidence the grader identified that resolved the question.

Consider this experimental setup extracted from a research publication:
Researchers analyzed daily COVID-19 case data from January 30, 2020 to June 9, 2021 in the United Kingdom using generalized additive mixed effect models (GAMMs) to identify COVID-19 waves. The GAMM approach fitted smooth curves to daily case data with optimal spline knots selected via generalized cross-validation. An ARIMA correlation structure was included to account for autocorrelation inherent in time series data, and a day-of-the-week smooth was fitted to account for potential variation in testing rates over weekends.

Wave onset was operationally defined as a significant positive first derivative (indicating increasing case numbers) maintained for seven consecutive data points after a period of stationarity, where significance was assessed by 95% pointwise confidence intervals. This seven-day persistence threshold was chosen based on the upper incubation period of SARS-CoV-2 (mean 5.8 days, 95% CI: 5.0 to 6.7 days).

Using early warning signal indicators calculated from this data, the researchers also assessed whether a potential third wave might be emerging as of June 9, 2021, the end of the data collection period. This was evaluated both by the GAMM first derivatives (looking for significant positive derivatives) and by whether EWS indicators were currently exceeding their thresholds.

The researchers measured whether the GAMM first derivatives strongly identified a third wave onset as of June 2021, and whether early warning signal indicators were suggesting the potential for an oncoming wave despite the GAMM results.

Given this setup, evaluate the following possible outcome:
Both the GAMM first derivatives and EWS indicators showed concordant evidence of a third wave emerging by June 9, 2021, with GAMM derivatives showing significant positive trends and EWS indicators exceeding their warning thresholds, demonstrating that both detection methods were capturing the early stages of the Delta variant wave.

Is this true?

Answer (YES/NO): NO